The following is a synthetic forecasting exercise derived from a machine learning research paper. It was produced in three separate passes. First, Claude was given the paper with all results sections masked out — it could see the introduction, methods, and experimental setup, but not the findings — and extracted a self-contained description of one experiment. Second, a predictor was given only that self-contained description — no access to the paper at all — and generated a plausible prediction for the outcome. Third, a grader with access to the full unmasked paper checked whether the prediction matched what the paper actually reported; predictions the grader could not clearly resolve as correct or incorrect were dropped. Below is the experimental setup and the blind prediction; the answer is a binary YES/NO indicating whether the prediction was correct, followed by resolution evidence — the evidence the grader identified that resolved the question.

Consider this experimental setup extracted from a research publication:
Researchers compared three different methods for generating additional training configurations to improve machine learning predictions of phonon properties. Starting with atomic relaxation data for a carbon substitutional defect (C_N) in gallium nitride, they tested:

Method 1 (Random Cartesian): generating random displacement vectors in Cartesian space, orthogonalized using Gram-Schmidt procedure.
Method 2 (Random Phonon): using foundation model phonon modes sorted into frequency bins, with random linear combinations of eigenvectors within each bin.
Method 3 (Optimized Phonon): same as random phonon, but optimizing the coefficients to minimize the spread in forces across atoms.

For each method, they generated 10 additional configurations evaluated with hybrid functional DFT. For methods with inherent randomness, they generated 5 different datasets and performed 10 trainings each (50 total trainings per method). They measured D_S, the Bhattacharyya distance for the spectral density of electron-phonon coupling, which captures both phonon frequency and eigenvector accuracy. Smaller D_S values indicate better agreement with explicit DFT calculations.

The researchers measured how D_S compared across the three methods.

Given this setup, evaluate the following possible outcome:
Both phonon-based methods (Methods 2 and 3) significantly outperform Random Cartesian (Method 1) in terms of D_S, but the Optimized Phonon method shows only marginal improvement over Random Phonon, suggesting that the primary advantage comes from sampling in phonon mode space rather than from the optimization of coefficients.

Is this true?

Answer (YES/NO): NO